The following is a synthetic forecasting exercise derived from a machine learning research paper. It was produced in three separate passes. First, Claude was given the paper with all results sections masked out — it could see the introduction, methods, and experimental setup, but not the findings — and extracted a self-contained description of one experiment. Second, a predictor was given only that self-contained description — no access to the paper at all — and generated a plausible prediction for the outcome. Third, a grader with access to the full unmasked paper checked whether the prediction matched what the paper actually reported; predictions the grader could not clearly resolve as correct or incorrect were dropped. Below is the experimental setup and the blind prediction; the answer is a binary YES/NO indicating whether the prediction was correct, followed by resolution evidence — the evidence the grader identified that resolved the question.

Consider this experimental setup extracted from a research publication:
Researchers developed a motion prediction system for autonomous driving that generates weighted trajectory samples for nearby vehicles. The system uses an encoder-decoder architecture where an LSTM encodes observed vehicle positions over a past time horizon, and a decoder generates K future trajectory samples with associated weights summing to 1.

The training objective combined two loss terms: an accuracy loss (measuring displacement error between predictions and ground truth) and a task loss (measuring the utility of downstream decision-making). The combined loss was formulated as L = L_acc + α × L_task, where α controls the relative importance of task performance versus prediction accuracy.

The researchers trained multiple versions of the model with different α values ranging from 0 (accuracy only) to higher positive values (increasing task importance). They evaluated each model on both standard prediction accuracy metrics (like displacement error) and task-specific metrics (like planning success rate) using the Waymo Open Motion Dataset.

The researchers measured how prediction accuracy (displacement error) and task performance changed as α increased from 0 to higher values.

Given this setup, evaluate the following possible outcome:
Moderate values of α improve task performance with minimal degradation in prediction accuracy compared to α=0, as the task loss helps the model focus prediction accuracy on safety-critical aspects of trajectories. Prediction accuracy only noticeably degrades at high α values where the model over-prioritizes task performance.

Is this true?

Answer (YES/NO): YES